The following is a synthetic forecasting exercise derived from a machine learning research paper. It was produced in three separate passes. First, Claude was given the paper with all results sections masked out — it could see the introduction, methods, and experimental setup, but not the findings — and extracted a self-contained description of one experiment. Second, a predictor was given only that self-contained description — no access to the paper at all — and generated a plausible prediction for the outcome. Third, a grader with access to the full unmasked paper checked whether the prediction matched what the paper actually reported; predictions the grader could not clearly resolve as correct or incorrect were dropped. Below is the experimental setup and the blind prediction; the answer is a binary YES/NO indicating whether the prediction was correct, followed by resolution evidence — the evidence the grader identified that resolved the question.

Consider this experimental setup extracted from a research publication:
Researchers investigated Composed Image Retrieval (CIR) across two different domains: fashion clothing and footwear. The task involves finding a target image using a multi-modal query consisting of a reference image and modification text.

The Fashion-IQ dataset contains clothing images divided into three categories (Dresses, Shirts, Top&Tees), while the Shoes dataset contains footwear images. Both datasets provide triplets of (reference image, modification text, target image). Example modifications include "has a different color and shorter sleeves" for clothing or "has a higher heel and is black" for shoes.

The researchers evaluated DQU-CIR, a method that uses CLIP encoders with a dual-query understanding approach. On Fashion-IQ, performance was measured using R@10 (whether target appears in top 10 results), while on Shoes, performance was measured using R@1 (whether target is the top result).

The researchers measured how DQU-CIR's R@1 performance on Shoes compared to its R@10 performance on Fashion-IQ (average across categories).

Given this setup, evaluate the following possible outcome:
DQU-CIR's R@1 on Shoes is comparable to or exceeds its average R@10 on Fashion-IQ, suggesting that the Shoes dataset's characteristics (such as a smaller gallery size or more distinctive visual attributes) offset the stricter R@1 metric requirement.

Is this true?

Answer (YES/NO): NO